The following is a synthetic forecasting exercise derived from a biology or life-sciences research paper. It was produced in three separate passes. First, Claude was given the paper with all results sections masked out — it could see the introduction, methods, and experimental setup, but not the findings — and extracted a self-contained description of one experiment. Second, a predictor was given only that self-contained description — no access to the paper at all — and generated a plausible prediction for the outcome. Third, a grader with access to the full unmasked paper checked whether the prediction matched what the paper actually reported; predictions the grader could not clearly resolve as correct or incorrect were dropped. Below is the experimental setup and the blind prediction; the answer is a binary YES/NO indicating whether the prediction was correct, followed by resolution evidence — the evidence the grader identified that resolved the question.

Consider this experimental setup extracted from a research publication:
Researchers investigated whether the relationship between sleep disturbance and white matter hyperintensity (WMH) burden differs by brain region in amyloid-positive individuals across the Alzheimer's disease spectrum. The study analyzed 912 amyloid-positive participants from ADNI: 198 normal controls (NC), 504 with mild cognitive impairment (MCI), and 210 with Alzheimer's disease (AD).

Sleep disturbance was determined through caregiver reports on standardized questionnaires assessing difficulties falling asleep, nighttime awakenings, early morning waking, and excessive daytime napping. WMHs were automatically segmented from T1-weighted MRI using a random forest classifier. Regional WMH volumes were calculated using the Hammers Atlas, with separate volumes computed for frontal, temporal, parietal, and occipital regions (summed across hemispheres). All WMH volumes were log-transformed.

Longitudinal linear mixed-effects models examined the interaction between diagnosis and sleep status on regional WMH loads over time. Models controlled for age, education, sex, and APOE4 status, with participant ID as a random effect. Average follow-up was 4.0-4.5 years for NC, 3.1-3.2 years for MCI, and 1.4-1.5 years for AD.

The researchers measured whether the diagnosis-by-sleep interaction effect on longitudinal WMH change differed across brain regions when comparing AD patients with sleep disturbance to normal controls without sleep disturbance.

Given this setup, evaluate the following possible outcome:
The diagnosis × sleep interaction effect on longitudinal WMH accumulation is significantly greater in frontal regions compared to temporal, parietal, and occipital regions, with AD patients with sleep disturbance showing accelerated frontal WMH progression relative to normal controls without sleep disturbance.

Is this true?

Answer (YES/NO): NO